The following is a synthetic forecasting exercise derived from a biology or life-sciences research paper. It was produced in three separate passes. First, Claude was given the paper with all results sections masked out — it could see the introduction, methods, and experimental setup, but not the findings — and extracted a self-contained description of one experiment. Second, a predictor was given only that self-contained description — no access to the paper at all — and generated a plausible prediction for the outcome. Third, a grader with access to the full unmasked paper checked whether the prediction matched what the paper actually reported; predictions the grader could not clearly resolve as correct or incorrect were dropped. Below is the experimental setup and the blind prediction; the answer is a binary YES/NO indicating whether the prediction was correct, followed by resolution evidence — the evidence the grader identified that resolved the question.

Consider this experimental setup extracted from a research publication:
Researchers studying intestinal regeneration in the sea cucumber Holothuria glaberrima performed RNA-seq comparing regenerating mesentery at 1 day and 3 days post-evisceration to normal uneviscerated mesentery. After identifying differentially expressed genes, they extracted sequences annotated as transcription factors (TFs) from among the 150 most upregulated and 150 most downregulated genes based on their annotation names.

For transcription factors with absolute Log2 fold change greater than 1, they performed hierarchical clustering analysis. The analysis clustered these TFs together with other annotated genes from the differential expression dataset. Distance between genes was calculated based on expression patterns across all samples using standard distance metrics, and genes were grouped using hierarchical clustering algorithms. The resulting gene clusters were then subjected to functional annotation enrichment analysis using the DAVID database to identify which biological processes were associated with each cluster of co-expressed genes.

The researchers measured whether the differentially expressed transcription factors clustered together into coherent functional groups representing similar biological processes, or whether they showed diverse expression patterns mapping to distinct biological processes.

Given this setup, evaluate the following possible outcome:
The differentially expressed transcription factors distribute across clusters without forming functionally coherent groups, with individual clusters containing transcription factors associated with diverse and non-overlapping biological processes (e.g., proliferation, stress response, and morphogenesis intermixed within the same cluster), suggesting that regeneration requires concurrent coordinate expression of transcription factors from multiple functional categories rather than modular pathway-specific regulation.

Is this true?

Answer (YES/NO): NO